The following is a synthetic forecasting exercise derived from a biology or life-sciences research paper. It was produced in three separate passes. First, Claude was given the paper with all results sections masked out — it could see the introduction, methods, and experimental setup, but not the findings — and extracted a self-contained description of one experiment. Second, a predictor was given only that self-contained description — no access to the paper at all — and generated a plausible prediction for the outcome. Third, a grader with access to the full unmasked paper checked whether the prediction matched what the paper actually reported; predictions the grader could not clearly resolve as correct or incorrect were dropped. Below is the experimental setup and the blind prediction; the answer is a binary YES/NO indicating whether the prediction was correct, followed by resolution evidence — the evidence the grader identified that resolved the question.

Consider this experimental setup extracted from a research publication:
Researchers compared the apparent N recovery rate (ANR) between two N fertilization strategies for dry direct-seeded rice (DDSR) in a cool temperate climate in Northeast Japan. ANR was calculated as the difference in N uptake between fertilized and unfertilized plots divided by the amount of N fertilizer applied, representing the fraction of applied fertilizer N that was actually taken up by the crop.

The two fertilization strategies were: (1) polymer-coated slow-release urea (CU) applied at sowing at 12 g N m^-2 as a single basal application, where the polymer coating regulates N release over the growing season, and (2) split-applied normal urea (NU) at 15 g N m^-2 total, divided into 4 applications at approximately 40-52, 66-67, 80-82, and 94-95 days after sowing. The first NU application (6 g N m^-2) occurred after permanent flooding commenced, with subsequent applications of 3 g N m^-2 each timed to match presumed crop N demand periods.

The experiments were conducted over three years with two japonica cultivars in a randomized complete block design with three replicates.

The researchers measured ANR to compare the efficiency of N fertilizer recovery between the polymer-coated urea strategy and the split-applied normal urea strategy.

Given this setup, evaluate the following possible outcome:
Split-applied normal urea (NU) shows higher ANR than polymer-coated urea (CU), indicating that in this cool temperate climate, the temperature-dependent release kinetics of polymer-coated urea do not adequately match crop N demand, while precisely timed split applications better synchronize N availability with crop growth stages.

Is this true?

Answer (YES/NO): NO